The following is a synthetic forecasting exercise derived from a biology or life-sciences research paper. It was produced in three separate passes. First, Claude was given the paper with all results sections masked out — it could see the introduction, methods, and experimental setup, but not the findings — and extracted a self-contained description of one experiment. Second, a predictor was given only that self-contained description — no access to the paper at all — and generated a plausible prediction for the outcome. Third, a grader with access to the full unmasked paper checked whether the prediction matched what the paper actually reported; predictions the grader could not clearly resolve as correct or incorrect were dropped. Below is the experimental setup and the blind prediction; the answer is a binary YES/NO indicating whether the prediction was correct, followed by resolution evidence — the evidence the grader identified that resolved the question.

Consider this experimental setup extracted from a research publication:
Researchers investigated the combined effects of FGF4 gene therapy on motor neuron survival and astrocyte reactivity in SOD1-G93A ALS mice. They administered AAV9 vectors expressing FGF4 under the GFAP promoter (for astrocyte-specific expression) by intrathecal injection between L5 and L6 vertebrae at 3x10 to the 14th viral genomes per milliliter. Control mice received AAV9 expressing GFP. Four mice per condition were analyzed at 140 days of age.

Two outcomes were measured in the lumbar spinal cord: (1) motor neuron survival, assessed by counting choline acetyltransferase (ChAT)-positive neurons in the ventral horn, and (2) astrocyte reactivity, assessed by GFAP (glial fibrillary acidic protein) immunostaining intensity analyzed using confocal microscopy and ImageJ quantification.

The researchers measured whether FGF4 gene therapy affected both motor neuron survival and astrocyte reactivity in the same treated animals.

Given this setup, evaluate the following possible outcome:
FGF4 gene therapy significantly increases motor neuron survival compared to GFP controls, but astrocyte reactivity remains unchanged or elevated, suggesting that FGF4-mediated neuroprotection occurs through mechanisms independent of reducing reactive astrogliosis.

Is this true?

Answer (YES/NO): NO